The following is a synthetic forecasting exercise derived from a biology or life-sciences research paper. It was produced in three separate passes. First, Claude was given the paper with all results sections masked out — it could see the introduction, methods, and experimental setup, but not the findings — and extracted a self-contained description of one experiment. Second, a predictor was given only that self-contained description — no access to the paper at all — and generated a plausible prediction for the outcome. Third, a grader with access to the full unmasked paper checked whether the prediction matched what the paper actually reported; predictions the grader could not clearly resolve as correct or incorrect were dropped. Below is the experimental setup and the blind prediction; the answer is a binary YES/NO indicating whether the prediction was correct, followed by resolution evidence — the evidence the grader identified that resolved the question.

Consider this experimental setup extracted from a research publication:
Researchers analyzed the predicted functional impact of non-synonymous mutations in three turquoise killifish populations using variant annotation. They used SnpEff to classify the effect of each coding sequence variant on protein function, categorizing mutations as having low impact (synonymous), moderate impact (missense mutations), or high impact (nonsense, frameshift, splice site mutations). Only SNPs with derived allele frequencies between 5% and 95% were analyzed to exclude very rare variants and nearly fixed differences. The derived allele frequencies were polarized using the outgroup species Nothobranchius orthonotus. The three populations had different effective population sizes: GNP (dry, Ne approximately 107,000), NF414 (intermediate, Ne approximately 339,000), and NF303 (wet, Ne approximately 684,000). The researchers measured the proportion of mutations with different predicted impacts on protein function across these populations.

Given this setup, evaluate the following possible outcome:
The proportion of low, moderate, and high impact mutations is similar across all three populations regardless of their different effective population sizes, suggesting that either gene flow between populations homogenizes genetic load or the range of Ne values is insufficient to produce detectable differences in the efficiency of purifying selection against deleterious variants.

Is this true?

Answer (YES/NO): NO